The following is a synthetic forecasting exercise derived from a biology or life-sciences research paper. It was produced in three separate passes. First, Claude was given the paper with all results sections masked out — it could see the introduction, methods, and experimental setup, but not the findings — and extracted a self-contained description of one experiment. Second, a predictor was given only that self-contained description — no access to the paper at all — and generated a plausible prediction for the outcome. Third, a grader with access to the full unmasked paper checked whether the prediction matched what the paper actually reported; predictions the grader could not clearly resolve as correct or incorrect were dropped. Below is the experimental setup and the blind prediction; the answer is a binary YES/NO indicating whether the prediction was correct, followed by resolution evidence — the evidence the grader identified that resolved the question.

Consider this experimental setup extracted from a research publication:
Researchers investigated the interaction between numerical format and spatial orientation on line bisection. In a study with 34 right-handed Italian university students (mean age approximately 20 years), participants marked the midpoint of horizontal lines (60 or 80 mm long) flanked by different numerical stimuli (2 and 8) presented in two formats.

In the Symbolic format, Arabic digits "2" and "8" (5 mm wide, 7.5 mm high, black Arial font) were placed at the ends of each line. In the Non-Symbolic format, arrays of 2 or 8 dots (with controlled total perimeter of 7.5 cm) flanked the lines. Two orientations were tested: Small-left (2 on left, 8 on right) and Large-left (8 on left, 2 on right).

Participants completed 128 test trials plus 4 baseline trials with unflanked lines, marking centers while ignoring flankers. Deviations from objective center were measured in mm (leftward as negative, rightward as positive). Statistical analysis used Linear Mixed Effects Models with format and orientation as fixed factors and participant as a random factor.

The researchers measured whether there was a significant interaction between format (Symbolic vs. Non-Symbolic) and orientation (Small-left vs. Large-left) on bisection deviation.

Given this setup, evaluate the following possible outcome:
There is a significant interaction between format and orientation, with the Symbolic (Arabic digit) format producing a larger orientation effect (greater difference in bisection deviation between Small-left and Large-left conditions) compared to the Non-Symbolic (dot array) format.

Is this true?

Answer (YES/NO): NO